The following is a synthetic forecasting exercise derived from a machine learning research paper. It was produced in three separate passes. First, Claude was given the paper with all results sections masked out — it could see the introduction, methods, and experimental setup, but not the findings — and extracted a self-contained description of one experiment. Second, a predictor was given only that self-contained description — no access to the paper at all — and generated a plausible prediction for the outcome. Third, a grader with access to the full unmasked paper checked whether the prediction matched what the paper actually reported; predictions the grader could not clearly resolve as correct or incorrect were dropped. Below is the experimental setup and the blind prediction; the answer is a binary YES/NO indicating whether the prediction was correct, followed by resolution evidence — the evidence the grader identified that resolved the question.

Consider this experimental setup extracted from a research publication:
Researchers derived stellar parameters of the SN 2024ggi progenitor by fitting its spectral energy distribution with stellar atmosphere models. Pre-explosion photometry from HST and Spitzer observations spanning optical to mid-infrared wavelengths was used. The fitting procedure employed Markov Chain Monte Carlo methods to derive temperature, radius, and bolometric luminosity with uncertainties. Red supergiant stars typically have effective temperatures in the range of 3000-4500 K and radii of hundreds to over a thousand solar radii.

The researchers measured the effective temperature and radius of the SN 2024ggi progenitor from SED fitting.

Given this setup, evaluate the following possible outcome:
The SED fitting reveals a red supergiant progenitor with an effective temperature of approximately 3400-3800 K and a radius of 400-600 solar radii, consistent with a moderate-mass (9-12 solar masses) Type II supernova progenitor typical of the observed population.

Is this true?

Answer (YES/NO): NO